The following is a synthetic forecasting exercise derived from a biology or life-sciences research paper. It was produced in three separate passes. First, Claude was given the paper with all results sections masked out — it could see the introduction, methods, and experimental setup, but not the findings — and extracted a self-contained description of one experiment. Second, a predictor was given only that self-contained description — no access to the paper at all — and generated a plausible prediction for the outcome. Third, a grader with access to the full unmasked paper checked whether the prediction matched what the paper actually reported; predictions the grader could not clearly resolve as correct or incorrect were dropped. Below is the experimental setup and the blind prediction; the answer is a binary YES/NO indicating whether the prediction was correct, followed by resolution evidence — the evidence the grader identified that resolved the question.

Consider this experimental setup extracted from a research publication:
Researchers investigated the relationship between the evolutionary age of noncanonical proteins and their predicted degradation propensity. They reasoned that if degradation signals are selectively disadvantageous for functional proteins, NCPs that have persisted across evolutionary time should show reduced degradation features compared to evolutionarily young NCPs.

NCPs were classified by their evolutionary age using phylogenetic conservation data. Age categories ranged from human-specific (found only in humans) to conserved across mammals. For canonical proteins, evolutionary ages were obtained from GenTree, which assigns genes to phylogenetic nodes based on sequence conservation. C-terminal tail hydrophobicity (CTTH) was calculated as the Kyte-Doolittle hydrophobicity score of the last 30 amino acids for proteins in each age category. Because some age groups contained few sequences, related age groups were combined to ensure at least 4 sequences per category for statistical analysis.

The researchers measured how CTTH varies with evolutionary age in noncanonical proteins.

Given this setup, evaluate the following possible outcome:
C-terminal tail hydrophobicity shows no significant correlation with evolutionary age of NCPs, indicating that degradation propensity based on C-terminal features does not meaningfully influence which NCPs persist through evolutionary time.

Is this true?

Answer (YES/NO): YES